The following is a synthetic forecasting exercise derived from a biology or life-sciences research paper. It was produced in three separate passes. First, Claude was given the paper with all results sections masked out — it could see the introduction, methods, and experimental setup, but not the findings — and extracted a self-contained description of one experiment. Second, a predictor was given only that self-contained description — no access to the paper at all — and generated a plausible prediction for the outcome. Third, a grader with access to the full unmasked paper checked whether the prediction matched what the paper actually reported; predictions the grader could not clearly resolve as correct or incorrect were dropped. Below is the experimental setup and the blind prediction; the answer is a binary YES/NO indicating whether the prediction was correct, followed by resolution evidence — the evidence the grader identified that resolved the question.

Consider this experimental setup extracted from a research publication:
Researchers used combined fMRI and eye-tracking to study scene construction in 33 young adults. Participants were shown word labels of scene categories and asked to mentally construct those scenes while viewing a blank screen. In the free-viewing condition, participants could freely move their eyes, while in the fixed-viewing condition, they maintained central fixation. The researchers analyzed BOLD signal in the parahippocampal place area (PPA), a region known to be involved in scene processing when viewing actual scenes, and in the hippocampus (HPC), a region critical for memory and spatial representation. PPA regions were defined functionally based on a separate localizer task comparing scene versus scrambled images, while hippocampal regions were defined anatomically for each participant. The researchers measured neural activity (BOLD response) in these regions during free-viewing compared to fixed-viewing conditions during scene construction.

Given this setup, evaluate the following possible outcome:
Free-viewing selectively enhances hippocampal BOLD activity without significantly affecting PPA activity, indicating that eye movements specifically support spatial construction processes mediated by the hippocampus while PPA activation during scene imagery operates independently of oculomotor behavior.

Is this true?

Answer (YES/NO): NO